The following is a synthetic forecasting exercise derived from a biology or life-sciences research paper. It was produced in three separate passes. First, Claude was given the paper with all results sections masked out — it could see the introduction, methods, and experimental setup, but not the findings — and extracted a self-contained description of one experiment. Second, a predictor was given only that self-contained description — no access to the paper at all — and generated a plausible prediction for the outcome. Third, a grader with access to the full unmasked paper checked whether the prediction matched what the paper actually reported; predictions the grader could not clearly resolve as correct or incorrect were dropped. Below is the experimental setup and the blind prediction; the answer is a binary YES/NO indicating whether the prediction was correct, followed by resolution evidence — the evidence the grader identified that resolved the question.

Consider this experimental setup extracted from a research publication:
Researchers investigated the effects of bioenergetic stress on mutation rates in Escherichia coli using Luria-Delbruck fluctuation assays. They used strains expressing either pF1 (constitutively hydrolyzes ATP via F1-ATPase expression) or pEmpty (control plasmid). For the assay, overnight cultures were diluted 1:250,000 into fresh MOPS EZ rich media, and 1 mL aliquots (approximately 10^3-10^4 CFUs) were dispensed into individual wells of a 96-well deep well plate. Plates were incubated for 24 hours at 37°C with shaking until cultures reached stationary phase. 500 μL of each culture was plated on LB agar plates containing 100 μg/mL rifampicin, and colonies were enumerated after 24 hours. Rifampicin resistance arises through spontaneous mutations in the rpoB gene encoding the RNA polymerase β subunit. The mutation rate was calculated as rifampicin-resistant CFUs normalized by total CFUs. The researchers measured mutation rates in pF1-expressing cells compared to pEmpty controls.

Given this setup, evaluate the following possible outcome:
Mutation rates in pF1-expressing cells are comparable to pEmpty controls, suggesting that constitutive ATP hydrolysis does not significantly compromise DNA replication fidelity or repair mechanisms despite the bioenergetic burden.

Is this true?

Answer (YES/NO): YES